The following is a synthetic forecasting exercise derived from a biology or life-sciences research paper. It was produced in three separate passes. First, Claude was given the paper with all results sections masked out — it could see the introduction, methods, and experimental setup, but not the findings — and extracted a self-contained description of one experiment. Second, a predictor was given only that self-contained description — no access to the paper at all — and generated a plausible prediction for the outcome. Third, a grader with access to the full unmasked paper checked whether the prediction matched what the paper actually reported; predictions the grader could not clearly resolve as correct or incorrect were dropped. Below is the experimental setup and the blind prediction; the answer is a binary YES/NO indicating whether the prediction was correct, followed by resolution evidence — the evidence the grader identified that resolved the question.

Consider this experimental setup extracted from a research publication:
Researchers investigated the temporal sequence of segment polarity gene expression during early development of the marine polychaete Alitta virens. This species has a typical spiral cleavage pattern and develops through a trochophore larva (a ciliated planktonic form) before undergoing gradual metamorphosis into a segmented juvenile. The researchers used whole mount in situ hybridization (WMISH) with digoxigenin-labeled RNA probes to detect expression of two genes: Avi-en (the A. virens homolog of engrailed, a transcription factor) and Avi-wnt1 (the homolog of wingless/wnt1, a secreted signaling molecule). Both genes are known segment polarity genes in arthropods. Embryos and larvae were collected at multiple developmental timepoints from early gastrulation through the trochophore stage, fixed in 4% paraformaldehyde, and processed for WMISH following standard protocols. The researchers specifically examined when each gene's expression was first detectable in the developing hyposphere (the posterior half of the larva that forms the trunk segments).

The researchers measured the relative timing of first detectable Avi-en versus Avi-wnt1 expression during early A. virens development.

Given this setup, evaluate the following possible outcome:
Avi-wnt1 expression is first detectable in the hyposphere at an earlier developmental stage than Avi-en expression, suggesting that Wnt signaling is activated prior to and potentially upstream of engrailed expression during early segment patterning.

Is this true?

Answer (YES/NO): NO